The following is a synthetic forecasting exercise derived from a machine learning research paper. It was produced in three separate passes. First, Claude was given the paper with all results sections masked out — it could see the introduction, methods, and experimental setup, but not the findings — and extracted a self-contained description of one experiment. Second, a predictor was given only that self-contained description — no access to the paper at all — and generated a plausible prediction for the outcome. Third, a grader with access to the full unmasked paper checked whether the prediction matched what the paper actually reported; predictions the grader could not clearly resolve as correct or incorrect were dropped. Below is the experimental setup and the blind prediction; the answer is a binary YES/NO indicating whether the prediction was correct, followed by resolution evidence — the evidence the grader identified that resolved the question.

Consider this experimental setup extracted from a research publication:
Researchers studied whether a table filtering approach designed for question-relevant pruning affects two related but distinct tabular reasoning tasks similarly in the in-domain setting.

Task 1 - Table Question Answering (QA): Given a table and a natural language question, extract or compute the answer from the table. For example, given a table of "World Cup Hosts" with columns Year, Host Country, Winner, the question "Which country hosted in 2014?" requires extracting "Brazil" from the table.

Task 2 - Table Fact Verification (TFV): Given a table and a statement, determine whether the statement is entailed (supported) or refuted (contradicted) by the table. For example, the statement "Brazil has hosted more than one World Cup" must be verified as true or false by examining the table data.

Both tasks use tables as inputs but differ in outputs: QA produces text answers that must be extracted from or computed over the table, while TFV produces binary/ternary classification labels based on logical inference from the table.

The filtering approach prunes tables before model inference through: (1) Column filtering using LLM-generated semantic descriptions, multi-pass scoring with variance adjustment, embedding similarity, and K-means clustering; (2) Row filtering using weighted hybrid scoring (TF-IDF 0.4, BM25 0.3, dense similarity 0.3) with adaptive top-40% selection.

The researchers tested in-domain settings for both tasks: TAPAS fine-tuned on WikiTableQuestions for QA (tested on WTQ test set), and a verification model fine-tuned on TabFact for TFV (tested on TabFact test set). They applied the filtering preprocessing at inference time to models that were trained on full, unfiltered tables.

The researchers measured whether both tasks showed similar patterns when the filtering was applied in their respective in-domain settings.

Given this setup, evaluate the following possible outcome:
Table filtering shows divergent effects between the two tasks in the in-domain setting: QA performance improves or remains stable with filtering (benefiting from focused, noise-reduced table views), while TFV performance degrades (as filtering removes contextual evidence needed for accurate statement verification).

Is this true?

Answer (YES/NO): NO